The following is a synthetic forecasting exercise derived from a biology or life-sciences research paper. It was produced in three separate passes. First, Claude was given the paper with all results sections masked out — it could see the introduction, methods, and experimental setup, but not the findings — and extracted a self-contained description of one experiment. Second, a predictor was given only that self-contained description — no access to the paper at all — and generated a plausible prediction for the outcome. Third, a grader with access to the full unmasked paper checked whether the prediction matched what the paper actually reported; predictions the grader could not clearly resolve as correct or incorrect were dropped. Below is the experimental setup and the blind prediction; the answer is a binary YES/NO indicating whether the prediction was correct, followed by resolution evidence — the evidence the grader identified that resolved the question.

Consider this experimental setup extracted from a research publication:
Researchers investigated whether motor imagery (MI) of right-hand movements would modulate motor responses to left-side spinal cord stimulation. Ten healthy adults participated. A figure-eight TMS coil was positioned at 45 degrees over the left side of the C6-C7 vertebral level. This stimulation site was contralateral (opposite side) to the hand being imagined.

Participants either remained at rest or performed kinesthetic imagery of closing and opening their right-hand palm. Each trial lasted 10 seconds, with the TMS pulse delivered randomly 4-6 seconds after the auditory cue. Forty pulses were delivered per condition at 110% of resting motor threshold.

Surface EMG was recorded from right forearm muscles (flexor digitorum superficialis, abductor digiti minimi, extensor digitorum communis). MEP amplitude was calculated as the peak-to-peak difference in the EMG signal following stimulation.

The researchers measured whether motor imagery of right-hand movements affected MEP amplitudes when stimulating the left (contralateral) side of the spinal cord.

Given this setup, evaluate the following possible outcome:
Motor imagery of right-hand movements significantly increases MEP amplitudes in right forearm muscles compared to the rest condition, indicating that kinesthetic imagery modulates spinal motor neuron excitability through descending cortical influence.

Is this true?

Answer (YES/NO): NO